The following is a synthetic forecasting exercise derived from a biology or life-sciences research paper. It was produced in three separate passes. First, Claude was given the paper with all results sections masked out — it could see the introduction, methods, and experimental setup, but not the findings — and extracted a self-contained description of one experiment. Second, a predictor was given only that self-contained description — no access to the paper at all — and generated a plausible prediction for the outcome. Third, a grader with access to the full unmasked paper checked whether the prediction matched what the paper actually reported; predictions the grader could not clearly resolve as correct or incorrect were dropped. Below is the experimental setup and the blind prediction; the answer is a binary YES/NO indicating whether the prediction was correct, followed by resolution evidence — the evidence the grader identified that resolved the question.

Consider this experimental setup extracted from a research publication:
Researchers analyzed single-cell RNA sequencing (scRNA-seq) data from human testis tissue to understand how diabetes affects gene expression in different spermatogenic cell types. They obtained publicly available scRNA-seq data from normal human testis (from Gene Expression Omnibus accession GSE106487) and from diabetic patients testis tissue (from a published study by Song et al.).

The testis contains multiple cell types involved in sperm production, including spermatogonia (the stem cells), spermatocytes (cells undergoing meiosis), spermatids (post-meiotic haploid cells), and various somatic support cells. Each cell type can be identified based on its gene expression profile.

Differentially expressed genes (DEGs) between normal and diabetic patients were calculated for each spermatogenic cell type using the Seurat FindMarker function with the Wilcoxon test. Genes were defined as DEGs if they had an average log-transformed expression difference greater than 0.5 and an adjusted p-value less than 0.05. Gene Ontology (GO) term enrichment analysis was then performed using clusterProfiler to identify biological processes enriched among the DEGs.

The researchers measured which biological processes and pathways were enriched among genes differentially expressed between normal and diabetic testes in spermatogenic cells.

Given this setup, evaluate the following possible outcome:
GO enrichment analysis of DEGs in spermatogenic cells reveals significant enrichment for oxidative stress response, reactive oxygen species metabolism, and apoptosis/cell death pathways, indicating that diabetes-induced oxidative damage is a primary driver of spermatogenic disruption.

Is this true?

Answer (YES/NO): NO